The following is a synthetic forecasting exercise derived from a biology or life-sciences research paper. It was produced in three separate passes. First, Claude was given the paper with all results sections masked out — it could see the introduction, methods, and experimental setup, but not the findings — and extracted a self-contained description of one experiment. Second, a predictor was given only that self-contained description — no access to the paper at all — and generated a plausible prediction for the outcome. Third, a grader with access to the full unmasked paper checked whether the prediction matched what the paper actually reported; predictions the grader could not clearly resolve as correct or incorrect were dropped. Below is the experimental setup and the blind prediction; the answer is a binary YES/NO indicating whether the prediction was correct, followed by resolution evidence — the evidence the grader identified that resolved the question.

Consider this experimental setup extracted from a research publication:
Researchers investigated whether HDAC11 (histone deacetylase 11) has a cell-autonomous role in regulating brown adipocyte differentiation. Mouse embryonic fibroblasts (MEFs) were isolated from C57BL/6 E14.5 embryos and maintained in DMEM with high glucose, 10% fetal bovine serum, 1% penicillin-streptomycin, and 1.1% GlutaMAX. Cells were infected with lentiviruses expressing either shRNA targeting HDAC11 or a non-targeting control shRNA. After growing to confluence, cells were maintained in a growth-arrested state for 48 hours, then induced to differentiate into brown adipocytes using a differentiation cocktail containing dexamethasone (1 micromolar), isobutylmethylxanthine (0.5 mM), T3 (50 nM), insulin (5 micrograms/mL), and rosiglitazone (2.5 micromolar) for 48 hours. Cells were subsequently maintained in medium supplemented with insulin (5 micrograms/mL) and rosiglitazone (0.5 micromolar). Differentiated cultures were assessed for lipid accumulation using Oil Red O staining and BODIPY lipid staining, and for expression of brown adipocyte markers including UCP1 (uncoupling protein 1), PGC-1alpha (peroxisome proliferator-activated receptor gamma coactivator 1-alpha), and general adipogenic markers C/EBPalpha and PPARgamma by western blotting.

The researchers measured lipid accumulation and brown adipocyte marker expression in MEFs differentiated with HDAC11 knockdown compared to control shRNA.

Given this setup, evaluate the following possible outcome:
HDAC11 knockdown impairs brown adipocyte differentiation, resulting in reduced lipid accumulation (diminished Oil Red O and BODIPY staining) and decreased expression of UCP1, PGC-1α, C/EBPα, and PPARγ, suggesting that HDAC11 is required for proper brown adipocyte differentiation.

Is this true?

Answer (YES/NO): NO